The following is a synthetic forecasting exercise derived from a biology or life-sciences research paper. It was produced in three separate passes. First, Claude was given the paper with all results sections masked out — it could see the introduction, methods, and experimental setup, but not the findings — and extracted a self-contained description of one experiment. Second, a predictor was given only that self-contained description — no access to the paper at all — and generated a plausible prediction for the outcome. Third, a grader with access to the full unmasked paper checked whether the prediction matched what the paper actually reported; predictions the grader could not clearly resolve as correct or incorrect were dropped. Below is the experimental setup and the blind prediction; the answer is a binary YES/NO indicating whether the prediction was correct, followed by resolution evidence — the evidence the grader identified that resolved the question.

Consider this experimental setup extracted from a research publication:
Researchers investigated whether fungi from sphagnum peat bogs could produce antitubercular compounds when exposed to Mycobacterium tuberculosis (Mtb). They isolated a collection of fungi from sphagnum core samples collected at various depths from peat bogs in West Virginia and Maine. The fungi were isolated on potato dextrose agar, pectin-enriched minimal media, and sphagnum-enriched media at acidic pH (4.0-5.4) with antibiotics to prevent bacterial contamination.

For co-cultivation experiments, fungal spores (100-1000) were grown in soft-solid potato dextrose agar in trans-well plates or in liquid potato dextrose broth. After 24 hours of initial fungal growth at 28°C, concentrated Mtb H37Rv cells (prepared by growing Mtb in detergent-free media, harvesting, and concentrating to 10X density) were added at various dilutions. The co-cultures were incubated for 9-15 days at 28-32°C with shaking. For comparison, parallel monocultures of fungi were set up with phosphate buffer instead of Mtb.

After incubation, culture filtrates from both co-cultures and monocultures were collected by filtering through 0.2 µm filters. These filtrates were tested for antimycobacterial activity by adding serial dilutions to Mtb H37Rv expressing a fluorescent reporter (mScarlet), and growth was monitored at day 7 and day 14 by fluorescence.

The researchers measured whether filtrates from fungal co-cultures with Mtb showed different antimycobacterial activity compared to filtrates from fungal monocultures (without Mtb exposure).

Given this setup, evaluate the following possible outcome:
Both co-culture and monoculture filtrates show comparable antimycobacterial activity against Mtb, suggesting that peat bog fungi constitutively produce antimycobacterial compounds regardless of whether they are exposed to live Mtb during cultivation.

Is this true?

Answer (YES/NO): NO